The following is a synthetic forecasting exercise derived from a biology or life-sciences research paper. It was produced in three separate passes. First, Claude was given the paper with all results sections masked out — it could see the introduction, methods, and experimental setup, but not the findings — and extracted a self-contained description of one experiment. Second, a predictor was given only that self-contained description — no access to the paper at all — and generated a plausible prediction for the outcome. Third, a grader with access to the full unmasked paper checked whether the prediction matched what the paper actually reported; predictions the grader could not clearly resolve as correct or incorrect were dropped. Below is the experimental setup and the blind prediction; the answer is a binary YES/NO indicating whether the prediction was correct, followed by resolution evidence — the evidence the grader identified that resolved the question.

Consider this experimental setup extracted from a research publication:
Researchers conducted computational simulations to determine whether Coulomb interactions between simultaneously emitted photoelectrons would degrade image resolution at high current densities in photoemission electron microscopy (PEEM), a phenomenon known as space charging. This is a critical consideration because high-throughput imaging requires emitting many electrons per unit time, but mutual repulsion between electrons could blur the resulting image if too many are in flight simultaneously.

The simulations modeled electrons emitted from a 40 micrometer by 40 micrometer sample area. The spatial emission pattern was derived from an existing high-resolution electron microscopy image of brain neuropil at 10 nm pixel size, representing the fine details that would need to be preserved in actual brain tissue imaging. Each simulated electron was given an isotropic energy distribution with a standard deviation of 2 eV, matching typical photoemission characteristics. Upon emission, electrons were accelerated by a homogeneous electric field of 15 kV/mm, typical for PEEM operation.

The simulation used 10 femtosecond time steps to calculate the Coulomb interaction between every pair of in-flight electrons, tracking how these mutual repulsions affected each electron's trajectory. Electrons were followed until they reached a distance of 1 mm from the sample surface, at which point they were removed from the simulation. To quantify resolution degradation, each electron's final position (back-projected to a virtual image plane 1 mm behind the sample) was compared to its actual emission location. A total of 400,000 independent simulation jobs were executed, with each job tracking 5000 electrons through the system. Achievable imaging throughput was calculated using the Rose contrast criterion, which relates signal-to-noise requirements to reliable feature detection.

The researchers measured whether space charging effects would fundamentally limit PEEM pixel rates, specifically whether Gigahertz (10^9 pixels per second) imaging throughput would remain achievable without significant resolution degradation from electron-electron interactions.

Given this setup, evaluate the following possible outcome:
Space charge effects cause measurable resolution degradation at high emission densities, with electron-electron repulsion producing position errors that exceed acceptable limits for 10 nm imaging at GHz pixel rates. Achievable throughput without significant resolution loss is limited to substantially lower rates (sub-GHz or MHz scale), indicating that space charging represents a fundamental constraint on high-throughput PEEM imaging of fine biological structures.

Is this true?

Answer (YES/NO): NO